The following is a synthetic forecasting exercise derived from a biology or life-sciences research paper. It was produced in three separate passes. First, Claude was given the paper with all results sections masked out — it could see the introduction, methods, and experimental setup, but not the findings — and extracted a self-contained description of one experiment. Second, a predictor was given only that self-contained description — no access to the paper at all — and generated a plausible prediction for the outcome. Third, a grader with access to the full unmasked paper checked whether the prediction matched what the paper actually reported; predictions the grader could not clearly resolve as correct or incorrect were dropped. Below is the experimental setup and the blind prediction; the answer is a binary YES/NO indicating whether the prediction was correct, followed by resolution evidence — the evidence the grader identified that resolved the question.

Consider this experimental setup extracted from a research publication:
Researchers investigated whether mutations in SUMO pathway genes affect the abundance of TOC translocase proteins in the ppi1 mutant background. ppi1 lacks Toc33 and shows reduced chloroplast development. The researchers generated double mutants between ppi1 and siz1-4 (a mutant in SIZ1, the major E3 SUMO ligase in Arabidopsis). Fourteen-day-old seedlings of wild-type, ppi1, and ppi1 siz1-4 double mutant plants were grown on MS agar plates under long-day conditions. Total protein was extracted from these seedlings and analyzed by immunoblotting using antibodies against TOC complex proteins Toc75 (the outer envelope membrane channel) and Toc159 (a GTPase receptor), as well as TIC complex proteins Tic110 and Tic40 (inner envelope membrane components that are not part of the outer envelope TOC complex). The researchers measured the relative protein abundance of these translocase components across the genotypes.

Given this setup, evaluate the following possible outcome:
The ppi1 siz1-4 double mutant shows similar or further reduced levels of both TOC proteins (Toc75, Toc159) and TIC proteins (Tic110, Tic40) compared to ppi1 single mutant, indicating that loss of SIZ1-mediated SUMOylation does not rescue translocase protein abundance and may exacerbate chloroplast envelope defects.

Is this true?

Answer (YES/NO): NO